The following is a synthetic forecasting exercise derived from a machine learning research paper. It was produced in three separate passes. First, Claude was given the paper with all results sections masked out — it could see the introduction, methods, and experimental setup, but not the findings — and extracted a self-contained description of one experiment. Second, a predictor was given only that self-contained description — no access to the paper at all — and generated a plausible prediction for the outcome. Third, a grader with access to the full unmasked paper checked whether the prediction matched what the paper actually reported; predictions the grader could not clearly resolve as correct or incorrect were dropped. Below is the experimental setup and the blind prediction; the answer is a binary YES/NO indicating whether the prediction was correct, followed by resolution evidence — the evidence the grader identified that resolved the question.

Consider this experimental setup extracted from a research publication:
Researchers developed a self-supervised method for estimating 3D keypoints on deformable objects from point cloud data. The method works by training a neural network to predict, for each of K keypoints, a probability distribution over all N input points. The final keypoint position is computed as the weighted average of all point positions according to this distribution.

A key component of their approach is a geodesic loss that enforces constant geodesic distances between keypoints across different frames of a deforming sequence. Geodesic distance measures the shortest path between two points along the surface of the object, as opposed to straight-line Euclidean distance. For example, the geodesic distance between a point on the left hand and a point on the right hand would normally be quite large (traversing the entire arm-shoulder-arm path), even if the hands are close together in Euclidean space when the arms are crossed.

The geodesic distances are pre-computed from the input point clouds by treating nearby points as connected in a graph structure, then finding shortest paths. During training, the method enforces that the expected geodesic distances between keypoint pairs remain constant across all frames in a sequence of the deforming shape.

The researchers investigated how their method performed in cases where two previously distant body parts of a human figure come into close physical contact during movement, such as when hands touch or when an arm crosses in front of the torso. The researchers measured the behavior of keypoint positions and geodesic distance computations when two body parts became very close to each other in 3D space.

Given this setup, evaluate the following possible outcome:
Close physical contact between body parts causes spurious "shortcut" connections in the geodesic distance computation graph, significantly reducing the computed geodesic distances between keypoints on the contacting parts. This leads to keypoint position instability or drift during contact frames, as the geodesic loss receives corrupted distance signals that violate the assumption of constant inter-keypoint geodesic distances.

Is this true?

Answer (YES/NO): YES